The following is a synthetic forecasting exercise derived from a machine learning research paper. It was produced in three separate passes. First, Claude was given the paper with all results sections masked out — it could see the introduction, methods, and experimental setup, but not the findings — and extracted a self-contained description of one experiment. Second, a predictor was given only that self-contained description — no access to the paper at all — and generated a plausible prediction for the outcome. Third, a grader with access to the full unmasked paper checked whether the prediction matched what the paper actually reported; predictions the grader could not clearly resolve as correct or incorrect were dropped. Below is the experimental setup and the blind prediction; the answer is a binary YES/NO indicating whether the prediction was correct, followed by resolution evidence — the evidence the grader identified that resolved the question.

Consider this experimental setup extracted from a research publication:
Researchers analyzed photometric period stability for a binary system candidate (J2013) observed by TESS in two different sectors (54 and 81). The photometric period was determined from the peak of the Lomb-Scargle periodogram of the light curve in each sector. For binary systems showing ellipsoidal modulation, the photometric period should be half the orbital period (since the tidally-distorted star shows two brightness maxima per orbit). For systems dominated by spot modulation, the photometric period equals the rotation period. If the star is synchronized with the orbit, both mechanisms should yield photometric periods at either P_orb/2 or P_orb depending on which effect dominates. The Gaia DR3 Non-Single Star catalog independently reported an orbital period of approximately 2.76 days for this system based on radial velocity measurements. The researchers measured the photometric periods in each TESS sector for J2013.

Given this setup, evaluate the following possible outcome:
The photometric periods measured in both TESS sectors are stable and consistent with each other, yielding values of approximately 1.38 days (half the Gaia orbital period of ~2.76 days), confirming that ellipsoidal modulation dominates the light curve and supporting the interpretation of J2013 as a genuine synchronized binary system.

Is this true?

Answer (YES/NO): NO